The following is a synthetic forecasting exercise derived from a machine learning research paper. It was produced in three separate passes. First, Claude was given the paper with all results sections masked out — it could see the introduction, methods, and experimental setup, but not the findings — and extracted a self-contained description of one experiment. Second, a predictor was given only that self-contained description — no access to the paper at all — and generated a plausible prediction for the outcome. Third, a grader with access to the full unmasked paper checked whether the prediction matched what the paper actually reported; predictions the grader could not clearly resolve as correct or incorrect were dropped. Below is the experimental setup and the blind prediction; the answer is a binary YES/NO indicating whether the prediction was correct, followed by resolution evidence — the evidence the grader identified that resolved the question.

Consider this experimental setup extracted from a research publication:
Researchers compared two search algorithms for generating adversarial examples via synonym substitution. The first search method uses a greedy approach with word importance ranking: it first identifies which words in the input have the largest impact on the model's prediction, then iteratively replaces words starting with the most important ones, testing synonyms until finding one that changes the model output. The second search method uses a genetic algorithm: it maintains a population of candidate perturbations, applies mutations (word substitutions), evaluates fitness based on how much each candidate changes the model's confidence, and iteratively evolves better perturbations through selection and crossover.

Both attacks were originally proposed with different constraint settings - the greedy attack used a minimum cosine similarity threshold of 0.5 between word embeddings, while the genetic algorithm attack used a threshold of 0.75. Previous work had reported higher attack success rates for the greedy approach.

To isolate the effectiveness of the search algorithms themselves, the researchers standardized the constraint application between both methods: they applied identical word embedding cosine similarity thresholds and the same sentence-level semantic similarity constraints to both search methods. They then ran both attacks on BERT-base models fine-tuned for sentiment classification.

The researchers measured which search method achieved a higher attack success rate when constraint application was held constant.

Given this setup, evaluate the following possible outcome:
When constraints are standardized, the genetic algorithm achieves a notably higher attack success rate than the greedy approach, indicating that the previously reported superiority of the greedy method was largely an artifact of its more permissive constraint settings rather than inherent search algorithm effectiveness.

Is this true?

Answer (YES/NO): YES